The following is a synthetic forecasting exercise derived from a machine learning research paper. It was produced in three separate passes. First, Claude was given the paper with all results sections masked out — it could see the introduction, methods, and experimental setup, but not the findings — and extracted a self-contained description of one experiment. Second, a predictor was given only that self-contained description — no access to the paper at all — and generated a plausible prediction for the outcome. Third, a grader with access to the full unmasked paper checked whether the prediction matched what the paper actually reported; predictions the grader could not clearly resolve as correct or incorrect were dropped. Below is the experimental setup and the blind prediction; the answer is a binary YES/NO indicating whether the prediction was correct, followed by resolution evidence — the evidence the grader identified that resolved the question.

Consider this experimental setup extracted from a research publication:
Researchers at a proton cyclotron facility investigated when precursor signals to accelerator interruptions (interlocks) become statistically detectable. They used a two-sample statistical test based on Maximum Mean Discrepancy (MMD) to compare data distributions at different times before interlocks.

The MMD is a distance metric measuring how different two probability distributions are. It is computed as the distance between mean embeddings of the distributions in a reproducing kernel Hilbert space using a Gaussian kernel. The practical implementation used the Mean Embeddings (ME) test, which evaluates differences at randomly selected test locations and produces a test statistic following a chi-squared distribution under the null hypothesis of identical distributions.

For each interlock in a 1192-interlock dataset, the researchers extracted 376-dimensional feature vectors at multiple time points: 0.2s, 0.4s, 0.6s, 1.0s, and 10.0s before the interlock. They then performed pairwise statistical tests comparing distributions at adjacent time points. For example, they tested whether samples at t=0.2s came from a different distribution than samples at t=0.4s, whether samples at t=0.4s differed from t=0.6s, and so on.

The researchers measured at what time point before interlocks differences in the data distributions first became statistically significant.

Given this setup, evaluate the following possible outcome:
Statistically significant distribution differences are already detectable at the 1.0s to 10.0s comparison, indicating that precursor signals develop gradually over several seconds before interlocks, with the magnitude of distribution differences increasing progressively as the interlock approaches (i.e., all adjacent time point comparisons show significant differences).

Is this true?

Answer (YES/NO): NO